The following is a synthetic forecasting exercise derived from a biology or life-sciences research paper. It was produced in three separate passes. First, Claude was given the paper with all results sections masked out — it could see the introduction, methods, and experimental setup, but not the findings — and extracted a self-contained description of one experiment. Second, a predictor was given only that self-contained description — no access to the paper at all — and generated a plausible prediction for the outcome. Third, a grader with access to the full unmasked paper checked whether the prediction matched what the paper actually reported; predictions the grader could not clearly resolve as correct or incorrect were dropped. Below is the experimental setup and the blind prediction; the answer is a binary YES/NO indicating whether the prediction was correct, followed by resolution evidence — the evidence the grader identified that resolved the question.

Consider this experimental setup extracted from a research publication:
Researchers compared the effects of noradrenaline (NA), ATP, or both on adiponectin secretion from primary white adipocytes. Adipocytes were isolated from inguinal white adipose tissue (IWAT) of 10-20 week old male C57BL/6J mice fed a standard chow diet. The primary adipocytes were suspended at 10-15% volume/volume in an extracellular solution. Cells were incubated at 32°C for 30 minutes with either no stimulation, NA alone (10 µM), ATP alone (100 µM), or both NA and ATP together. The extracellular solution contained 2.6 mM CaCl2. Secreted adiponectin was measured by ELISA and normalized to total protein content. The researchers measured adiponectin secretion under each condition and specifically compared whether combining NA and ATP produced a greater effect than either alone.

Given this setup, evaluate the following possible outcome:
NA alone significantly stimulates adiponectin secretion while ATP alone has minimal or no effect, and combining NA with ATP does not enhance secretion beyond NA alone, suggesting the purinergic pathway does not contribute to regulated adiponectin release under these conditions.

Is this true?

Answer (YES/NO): NO